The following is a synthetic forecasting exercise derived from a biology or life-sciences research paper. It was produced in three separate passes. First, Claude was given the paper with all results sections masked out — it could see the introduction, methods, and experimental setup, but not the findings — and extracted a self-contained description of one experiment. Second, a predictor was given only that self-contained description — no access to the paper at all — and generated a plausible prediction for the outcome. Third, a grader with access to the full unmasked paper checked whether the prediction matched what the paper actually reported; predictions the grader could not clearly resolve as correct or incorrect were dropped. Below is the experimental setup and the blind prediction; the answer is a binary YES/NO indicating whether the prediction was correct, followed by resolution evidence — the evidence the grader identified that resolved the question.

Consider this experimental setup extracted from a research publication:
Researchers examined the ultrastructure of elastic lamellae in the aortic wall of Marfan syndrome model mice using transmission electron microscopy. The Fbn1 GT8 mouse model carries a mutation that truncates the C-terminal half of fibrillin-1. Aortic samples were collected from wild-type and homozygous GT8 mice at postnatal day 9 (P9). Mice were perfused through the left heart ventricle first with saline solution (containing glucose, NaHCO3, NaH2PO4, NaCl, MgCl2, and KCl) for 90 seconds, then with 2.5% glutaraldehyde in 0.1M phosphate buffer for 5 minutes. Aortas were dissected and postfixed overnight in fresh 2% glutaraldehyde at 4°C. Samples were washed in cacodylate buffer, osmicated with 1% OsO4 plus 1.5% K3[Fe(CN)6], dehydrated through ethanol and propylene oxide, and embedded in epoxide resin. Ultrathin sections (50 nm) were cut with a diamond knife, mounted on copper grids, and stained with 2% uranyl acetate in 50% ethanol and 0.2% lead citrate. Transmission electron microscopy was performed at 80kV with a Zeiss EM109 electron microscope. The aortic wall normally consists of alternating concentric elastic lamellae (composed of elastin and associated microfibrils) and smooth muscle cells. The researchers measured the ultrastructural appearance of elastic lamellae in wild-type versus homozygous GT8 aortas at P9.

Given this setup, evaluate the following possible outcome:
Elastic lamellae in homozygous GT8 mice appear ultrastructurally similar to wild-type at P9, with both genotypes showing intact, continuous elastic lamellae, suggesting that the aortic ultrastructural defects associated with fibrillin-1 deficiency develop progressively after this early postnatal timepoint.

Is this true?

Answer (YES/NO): NO